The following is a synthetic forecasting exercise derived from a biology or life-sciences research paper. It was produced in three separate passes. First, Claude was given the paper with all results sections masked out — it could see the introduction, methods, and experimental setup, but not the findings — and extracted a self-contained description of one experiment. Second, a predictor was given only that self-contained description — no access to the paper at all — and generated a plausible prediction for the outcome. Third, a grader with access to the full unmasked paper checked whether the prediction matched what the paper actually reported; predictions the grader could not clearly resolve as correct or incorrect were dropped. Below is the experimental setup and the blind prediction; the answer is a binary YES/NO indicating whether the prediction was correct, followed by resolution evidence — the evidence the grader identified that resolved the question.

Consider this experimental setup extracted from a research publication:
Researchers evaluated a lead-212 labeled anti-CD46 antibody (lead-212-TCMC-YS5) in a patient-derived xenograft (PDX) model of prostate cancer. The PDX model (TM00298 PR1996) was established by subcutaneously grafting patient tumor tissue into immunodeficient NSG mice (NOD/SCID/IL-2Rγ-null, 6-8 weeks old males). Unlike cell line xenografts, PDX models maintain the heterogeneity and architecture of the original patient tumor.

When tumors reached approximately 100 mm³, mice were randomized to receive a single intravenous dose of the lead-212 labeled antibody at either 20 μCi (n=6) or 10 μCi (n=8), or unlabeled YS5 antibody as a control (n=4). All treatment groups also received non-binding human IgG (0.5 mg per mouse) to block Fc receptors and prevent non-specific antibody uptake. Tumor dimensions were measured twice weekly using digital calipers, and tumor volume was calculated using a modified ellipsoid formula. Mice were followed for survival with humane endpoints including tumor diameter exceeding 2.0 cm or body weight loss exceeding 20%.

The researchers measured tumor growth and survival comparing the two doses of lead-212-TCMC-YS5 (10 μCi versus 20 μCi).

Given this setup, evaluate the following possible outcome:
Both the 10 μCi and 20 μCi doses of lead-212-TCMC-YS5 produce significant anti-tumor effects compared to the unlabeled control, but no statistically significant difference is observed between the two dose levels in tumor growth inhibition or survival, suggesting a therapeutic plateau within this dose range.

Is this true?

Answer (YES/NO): NO